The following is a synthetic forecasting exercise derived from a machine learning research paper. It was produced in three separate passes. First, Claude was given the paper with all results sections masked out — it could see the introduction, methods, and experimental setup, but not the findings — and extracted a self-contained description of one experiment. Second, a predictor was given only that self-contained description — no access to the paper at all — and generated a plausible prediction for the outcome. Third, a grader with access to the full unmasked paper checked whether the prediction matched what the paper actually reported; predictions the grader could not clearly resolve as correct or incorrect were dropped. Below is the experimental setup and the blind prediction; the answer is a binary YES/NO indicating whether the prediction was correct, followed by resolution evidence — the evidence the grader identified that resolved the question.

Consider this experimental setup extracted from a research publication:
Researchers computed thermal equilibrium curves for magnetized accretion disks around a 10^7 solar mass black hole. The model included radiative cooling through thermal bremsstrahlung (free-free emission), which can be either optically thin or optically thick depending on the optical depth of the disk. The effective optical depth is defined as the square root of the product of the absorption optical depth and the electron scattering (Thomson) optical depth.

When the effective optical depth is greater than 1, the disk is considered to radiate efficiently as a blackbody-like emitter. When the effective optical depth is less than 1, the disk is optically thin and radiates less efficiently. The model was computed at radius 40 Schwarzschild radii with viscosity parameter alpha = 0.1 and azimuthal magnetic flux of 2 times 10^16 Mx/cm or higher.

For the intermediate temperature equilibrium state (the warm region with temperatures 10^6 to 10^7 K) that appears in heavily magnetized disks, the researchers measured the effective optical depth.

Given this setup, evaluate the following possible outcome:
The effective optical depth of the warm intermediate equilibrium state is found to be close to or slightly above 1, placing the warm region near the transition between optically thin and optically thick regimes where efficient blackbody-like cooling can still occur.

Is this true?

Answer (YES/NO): NO